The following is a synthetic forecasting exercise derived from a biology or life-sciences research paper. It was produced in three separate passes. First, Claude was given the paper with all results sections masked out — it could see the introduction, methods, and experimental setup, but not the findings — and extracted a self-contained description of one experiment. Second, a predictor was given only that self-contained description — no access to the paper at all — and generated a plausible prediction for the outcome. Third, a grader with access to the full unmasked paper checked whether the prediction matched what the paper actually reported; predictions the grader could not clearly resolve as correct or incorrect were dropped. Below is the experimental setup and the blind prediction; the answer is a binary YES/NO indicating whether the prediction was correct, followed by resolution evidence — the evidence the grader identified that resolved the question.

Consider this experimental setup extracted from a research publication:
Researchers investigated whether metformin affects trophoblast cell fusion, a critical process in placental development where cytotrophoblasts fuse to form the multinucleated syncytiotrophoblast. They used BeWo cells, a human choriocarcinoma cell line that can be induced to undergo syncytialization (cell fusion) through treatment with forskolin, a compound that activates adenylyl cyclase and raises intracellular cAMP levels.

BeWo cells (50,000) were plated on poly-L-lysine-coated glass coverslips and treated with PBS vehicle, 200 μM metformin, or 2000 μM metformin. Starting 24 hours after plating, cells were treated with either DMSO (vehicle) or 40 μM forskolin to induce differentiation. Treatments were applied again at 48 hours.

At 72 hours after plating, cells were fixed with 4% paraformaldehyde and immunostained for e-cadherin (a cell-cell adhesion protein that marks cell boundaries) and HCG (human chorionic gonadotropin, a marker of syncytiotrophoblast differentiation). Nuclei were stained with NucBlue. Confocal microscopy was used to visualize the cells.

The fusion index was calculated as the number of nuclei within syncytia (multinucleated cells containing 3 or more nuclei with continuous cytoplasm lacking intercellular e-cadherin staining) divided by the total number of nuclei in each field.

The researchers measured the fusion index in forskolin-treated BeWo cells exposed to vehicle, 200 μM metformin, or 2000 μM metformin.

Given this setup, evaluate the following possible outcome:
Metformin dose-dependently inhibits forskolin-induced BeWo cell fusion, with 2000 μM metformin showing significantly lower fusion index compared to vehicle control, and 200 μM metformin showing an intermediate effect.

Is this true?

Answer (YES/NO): NO